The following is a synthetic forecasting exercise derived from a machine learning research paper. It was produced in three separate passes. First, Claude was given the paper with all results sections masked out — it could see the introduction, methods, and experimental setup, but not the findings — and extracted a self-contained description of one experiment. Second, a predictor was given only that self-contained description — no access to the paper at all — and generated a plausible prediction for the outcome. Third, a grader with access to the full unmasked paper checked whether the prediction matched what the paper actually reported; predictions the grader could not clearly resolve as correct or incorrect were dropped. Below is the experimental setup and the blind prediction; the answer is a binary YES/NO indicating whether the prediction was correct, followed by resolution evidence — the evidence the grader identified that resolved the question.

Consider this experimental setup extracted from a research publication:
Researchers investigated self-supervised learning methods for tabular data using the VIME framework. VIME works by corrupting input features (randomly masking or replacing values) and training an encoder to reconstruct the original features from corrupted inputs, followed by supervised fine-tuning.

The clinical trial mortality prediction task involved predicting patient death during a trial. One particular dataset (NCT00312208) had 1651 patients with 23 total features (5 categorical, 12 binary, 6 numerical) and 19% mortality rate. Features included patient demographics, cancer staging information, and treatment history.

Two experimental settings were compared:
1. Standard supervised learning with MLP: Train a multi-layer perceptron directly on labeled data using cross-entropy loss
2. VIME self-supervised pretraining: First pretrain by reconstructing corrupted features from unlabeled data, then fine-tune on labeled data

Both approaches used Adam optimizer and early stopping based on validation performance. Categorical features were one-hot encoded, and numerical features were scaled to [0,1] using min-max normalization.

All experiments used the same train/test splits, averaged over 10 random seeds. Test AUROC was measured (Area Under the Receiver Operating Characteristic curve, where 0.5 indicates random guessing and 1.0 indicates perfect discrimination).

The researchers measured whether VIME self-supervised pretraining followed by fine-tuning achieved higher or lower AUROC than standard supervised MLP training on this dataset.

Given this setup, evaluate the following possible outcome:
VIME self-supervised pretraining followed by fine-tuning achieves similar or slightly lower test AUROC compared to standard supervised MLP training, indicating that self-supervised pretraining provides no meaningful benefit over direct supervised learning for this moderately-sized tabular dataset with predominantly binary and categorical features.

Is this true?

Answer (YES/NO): YES